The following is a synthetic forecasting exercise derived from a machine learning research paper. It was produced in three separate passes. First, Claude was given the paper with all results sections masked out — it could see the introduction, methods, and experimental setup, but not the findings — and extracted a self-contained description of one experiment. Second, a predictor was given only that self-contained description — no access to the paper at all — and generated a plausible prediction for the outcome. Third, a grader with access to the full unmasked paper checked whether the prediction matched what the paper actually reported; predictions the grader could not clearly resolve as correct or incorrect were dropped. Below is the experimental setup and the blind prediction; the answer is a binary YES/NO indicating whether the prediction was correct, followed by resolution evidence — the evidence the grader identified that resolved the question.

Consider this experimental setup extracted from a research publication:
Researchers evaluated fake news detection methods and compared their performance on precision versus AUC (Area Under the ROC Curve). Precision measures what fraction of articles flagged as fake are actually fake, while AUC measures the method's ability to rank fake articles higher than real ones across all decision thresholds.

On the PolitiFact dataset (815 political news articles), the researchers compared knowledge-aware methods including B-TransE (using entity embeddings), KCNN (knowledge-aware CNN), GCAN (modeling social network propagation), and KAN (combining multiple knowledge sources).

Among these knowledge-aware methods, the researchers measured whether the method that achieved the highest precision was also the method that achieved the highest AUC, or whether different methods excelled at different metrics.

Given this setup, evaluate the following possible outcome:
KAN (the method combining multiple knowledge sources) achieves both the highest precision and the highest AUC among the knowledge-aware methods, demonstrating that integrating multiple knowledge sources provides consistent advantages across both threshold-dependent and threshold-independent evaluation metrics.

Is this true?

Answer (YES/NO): YES